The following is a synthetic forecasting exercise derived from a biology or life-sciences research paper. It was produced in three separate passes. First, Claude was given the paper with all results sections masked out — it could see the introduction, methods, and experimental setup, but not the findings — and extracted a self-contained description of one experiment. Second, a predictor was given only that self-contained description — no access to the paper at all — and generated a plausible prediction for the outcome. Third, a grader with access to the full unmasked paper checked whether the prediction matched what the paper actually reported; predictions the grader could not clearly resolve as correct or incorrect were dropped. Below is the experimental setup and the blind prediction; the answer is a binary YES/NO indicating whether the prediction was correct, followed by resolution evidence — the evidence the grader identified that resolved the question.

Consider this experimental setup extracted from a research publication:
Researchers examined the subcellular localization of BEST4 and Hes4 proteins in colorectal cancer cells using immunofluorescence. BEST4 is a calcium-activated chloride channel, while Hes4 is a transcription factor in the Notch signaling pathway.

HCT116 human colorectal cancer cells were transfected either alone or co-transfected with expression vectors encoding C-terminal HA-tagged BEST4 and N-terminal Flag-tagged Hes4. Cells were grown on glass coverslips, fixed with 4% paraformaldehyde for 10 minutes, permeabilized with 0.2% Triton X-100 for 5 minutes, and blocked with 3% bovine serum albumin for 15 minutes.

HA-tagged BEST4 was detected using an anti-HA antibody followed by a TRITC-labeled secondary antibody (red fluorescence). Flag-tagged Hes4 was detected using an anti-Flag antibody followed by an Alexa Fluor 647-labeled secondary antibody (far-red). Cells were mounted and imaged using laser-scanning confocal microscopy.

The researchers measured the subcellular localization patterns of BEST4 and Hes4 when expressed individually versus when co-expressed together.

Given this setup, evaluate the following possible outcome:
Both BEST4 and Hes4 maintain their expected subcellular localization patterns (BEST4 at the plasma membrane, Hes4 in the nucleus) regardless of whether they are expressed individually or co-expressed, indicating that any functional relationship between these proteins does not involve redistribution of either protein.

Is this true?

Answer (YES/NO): NO